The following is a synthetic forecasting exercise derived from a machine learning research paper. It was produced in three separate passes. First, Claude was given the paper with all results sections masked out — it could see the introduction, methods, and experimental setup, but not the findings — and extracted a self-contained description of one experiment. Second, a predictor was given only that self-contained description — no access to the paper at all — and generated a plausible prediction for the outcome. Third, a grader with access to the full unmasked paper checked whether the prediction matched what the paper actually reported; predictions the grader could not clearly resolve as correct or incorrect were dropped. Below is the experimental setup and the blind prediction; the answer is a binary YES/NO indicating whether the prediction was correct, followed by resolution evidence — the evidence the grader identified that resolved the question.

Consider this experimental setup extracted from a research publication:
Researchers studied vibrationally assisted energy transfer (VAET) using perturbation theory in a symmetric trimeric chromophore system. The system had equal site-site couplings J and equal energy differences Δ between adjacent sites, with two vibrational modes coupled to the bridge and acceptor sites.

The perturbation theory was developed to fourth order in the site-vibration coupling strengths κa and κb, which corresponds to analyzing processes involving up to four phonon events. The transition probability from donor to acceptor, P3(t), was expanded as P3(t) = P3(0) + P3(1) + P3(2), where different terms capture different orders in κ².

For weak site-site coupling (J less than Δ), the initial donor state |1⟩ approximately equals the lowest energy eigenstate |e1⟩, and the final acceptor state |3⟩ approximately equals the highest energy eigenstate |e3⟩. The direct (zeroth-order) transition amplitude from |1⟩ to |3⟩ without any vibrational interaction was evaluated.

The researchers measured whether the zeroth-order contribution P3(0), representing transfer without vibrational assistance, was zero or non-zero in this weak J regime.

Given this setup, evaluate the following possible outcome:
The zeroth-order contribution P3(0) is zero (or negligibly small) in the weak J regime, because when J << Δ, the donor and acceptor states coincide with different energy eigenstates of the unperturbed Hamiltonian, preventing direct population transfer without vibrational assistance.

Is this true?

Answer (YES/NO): YES